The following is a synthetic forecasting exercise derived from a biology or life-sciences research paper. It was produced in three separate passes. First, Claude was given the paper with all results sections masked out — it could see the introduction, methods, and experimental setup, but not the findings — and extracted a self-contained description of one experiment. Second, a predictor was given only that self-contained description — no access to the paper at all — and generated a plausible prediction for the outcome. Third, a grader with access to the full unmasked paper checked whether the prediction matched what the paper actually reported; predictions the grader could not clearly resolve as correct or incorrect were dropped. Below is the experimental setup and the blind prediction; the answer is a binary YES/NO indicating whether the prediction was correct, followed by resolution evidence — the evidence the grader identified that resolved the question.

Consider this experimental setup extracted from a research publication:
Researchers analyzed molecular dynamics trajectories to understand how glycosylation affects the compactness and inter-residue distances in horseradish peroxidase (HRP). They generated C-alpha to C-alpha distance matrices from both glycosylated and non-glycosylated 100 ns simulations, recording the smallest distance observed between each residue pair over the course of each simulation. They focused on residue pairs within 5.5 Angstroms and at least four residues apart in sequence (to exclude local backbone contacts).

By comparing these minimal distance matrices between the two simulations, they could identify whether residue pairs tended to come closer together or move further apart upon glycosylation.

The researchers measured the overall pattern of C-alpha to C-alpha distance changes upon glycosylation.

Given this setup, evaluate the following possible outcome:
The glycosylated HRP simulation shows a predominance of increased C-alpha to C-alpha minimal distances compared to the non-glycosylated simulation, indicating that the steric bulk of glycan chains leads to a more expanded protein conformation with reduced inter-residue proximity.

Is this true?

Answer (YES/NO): NO